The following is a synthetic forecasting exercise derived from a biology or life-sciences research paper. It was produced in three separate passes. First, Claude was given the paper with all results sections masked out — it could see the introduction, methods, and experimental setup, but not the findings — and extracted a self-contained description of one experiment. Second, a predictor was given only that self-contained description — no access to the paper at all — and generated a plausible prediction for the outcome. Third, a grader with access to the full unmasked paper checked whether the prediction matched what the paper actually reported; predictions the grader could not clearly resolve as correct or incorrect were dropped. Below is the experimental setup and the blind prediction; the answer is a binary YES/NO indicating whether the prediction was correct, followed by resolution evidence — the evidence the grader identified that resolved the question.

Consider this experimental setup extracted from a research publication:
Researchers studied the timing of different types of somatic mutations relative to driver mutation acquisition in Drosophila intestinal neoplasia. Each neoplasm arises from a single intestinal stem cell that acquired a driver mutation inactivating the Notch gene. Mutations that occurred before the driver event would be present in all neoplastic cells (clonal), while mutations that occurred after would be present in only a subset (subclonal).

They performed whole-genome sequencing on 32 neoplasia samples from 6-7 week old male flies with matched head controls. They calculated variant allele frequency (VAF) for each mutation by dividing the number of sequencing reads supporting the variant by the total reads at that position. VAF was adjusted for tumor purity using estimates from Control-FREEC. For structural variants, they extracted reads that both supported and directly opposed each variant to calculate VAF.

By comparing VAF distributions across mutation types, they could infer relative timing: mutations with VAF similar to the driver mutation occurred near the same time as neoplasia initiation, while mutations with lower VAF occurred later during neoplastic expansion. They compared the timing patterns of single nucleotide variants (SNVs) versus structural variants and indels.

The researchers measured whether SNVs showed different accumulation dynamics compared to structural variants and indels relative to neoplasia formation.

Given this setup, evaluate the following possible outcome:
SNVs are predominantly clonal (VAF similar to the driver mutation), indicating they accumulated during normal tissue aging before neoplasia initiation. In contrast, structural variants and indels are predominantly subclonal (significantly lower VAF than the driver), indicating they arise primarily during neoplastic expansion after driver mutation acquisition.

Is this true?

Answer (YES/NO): NO